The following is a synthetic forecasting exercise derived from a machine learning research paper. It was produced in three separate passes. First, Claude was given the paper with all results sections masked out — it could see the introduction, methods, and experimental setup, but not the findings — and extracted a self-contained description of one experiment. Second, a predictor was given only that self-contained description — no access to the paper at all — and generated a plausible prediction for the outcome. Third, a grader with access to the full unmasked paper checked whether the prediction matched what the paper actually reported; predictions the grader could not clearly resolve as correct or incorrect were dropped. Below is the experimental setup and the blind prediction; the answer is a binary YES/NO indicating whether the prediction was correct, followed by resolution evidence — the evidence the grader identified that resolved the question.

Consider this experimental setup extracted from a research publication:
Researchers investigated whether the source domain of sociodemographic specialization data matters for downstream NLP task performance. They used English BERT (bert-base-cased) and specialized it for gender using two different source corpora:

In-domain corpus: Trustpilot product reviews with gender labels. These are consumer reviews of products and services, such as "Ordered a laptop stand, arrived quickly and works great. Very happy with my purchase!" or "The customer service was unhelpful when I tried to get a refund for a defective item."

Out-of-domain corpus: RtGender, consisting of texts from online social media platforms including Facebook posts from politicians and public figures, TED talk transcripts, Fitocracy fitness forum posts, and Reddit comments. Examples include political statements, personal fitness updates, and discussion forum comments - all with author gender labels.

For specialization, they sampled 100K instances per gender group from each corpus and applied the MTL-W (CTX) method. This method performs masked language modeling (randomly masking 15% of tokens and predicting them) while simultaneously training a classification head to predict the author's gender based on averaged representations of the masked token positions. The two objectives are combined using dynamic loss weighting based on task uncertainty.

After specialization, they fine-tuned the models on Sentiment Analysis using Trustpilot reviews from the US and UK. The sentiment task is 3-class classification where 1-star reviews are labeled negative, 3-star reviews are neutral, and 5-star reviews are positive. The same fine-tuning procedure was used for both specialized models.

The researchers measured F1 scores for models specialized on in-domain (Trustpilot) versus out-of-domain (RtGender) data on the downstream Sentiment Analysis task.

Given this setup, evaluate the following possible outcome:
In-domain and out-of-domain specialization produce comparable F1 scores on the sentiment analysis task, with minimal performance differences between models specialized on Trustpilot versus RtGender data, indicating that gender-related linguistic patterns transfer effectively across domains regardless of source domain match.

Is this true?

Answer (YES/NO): NO